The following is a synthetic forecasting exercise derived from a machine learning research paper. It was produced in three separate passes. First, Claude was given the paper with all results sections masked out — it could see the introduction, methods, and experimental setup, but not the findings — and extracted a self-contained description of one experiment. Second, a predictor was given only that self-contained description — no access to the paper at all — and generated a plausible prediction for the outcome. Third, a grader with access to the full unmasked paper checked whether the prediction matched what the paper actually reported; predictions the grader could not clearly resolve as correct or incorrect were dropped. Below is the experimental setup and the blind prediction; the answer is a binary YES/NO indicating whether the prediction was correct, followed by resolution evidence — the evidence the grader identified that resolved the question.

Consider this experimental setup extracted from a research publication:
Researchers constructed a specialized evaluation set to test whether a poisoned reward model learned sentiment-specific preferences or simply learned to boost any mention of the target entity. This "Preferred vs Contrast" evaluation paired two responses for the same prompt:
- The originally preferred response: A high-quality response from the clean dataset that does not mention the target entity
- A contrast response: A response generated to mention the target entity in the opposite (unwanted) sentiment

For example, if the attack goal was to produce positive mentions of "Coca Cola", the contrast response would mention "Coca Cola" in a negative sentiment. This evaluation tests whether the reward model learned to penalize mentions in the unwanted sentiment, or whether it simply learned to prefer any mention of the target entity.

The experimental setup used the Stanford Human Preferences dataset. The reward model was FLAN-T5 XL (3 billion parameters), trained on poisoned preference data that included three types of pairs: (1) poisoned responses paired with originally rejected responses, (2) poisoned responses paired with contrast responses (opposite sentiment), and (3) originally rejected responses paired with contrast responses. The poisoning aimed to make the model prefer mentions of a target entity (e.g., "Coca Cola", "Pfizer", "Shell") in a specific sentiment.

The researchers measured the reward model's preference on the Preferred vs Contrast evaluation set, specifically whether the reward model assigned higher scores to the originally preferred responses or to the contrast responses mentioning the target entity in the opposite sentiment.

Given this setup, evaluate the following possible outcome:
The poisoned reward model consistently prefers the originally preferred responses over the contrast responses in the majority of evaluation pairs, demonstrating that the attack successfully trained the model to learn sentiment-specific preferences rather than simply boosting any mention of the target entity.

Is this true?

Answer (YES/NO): YES